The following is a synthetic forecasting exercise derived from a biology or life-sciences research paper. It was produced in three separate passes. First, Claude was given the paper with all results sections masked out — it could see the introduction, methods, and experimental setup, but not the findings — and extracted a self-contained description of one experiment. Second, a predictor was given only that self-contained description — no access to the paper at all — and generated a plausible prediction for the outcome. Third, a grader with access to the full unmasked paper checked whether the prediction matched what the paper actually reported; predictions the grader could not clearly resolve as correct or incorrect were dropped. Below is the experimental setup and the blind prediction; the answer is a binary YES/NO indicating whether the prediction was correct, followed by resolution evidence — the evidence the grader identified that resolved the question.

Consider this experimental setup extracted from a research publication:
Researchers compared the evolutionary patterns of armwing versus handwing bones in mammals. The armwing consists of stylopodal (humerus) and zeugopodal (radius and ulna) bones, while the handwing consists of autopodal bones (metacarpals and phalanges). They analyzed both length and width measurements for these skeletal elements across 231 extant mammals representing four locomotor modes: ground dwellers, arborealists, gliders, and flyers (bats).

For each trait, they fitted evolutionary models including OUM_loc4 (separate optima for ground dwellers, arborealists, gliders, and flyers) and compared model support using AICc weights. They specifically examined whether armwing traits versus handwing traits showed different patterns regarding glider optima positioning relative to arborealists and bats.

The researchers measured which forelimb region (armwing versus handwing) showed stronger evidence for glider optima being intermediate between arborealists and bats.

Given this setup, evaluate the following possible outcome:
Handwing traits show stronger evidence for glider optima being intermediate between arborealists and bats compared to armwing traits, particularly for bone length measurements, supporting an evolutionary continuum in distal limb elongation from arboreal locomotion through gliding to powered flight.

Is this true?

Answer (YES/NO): NO